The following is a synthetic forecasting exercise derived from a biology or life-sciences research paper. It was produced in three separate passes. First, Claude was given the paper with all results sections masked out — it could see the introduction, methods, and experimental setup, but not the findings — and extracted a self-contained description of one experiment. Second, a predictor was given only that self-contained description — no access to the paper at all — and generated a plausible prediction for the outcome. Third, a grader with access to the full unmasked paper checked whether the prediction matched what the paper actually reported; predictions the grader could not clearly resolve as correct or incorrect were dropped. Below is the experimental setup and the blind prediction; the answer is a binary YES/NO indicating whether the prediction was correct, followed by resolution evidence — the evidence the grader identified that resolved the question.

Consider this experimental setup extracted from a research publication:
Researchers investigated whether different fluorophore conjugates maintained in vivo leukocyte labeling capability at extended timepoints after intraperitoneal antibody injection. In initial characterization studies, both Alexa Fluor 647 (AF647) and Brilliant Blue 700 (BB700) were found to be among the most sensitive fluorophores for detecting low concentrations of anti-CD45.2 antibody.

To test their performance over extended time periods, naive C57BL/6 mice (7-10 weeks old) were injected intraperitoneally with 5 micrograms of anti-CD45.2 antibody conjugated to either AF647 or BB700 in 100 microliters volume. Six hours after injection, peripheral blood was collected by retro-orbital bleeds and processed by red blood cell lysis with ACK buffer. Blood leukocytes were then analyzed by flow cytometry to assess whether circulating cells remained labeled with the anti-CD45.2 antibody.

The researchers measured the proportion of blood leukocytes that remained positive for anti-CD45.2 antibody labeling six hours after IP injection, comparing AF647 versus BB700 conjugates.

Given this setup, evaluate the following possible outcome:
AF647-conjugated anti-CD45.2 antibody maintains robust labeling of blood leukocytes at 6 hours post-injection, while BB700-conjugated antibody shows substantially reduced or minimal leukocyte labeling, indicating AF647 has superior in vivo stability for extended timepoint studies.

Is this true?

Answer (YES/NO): NO